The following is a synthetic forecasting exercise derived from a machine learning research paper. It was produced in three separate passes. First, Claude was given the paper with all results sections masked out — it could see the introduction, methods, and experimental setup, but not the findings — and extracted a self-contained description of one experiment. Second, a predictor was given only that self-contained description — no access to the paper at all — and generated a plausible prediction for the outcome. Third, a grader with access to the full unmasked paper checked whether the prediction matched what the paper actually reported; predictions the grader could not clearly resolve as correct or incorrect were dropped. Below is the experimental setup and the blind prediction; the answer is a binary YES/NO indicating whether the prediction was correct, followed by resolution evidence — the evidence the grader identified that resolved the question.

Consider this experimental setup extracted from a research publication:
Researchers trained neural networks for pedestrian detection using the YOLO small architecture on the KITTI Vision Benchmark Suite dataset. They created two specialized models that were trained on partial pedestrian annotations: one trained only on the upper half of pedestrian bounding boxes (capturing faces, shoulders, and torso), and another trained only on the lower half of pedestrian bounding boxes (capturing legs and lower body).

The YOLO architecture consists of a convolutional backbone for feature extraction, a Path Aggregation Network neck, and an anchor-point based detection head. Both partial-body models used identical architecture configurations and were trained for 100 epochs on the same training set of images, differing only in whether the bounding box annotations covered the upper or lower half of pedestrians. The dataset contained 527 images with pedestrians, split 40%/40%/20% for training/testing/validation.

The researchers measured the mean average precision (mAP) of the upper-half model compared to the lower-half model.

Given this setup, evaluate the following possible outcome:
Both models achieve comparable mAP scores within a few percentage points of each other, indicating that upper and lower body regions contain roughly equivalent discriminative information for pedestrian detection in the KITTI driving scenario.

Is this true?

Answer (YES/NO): YES